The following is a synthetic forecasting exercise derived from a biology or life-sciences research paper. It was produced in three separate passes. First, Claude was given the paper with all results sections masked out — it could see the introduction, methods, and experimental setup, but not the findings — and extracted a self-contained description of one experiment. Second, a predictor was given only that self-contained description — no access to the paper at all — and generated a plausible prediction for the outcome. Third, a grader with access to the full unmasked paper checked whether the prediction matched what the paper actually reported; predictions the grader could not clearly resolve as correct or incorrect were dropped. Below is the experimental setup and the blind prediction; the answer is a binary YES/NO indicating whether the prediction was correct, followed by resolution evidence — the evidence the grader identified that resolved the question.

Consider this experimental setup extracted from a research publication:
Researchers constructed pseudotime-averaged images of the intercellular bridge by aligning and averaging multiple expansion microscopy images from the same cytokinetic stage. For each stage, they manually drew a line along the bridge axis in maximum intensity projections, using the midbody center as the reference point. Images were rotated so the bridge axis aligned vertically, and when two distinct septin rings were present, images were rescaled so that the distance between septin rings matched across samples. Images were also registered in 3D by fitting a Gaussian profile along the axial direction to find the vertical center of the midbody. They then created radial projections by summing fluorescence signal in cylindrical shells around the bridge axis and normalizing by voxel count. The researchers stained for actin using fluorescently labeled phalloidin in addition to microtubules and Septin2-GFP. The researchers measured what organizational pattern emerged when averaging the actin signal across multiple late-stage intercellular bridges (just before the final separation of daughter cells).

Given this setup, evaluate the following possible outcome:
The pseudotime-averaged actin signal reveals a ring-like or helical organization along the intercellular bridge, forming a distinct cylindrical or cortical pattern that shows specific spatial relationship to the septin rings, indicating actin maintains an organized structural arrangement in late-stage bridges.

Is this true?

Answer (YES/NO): NO